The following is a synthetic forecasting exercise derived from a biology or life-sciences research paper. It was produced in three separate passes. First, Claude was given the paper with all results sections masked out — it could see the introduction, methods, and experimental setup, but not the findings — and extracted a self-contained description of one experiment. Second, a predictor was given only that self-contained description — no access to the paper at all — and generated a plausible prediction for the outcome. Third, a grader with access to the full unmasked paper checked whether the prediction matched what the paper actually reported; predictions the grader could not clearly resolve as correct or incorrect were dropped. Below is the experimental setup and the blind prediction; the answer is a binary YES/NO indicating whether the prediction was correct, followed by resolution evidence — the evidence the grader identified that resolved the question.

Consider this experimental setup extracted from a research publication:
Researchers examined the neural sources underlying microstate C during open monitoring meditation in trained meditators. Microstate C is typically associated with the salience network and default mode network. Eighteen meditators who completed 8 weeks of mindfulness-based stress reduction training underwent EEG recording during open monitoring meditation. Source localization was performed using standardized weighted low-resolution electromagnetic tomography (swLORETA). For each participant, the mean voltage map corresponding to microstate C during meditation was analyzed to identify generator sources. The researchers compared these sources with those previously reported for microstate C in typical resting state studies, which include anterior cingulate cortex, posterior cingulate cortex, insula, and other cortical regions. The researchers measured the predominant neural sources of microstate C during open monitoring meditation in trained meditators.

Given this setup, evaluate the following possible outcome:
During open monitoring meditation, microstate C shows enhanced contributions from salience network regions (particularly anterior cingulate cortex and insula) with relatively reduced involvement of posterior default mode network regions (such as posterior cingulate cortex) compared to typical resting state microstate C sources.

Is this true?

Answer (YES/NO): NO